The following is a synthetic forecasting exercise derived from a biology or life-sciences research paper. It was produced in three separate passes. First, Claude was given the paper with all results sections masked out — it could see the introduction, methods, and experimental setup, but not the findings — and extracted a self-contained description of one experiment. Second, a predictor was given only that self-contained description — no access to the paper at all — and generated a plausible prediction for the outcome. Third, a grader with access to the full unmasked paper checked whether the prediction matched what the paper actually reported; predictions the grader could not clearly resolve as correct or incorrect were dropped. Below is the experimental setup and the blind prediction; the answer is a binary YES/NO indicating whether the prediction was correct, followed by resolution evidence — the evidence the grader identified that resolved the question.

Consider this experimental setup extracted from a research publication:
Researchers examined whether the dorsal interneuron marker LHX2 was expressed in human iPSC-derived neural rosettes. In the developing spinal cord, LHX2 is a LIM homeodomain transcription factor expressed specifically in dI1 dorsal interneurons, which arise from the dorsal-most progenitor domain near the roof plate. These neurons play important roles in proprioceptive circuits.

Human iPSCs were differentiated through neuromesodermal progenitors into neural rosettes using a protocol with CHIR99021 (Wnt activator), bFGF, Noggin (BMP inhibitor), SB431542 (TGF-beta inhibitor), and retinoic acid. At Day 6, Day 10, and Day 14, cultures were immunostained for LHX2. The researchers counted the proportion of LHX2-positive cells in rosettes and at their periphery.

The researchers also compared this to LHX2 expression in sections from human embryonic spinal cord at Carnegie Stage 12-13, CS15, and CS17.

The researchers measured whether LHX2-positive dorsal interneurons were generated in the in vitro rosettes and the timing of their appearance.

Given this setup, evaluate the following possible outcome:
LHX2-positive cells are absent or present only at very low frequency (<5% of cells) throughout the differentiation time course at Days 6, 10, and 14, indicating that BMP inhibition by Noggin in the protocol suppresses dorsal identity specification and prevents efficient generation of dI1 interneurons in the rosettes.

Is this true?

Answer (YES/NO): NO